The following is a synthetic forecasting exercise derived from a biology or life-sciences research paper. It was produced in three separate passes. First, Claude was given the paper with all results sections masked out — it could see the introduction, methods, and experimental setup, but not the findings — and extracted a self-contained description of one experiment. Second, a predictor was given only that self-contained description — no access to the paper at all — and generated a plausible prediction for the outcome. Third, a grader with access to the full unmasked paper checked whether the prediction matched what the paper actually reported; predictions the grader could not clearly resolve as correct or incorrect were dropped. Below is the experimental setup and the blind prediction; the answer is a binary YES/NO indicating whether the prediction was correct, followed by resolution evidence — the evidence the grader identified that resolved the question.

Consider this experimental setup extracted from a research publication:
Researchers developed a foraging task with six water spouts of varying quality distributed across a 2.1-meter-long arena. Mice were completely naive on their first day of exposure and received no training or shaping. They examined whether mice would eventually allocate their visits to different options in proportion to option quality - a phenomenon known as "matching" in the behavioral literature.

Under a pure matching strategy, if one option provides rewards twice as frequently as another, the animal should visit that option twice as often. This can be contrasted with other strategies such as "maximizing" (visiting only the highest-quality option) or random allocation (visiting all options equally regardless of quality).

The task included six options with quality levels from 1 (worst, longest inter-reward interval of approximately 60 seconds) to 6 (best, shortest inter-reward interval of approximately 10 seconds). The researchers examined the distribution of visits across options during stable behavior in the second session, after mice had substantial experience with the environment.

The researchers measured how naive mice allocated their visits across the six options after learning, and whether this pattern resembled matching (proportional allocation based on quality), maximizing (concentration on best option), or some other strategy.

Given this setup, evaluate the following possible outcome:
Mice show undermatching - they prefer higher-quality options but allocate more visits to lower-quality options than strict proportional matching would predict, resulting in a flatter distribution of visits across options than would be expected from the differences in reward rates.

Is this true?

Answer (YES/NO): YES